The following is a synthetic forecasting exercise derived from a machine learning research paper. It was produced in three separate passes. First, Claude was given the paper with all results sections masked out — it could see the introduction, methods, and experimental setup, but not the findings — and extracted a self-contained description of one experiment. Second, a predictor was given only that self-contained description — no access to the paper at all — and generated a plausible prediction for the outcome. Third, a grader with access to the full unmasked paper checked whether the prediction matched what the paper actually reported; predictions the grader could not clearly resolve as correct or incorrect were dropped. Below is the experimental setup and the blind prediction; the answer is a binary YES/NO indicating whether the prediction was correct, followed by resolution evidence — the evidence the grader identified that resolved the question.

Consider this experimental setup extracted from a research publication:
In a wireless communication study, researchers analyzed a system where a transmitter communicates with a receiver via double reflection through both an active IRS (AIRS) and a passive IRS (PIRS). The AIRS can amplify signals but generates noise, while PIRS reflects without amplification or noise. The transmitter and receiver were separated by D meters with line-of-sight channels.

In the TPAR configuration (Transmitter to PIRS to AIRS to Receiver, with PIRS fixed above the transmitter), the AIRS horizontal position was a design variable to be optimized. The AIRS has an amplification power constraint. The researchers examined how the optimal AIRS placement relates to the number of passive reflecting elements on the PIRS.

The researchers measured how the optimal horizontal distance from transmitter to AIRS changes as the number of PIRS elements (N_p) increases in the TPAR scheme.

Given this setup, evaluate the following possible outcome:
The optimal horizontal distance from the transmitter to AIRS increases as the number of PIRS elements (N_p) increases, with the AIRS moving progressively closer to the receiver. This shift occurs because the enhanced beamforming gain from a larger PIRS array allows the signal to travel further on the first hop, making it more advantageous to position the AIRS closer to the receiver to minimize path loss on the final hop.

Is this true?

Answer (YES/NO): YES